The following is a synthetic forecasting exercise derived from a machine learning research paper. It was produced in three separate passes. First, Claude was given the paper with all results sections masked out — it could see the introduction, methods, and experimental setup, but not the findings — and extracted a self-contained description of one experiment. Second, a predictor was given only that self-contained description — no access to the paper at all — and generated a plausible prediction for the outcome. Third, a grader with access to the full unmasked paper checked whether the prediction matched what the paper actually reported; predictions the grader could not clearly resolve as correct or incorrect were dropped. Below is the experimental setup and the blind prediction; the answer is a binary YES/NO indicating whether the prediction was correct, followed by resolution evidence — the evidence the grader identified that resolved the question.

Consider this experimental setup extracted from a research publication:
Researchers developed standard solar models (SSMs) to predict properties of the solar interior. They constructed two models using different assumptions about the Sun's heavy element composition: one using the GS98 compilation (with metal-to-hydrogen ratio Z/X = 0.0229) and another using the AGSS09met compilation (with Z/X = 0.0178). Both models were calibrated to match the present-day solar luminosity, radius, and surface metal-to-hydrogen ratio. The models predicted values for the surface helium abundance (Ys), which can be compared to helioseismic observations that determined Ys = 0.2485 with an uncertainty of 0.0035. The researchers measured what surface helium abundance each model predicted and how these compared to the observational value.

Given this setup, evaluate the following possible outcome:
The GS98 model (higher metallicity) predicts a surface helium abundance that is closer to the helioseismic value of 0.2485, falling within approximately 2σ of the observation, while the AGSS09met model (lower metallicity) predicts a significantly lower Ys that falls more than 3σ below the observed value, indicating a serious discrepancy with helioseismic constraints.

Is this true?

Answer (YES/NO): NO